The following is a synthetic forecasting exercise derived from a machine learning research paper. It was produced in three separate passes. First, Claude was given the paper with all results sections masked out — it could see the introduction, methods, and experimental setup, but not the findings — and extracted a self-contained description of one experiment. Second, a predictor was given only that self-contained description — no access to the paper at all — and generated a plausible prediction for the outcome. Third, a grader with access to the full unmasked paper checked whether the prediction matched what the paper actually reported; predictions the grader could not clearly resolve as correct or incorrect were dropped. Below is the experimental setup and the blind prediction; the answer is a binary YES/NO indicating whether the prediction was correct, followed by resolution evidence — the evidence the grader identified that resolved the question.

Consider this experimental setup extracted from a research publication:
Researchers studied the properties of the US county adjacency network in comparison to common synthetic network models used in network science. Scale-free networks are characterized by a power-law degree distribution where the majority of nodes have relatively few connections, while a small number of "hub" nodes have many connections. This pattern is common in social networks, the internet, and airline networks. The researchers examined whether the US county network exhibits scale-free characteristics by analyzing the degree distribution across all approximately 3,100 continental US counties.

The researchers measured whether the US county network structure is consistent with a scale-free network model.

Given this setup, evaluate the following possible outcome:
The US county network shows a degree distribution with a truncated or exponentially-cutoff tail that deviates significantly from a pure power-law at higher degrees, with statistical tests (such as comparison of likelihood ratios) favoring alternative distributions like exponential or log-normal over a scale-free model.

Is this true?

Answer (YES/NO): NO